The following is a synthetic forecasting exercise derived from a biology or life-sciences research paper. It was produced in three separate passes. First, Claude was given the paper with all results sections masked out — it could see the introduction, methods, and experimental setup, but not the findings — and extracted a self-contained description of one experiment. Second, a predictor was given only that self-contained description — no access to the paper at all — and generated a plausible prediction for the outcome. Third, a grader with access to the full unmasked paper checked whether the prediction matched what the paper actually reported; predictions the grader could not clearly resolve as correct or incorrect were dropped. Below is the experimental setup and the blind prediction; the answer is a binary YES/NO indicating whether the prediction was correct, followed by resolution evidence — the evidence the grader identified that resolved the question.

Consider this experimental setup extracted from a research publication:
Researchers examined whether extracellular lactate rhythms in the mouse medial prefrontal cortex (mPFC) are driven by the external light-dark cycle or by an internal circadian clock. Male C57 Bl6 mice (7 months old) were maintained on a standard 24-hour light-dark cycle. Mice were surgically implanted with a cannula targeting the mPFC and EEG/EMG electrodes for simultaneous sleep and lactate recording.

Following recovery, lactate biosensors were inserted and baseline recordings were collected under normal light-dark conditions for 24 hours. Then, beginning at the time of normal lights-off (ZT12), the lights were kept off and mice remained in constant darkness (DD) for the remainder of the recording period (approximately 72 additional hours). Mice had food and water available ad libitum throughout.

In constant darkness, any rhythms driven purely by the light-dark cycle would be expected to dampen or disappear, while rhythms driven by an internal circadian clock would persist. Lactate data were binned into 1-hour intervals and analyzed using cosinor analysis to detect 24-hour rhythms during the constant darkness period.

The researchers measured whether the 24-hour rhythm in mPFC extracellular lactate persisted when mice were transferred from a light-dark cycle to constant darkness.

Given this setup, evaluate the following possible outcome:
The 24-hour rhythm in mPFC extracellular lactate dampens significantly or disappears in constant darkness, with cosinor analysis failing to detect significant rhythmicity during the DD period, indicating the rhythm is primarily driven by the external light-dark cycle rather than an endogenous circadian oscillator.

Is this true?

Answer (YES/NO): NO